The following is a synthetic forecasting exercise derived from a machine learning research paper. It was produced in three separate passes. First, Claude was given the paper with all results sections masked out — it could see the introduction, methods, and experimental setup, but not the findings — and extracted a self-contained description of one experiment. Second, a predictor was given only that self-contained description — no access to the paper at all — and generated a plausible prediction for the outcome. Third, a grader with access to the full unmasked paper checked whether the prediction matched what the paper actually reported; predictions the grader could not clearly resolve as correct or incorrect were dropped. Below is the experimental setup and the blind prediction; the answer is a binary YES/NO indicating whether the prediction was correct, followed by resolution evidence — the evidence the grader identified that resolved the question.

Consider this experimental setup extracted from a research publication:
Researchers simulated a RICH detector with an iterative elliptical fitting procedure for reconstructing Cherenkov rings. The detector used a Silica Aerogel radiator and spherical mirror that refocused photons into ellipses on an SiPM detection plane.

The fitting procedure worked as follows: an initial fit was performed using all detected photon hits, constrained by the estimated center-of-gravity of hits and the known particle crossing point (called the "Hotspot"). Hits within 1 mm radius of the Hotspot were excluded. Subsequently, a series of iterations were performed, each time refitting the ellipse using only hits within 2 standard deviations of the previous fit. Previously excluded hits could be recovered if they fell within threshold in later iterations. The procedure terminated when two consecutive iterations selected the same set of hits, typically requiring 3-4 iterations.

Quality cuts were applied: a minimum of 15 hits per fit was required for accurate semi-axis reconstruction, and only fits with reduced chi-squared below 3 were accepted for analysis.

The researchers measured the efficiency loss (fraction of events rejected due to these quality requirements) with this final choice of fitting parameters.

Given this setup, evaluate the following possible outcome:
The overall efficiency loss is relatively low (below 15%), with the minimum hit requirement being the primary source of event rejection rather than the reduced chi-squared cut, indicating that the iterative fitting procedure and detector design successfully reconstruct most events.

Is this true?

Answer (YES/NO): NO